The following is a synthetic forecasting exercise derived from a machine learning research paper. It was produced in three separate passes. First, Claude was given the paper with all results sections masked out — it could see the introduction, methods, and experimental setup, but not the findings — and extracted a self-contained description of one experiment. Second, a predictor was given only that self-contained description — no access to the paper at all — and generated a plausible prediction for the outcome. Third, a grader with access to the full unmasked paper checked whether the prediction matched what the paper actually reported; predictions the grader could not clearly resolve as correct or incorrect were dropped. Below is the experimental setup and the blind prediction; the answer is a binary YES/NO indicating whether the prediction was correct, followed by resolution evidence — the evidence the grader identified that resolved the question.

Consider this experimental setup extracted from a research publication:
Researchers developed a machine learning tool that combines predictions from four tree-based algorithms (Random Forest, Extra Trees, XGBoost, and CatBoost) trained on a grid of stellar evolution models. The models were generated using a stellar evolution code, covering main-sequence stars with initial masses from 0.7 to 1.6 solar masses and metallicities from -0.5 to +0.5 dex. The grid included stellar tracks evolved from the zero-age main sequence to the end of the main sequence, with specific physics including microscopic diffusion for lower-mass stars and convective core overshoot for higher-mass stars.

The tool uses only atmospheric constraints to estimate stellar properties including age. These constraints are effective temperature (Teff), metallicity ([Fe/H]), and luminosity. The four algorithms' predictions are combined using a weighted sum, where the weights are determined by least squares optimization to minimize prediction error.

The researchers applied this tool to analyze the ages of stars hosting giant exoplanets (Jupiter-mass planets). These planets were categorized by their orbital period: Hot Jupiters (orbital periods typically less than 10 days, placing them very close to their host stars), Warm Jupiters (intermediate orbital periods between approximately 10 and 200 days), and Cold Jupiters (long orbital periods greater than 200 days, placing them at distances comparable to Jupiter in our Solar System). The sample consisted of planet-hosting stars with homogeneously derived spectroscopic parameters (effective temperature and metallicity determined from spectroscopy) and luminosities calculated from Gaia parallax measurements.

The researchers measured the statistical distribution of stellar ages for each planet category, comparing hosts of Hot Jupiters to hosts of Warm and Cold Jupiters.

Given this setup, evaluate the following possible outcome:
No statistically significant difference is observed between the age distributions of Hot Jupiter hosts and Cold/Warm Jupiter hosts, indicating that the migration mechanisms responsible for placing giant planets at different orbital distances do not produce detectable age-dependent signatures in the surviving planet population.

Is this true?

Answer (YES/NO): NO